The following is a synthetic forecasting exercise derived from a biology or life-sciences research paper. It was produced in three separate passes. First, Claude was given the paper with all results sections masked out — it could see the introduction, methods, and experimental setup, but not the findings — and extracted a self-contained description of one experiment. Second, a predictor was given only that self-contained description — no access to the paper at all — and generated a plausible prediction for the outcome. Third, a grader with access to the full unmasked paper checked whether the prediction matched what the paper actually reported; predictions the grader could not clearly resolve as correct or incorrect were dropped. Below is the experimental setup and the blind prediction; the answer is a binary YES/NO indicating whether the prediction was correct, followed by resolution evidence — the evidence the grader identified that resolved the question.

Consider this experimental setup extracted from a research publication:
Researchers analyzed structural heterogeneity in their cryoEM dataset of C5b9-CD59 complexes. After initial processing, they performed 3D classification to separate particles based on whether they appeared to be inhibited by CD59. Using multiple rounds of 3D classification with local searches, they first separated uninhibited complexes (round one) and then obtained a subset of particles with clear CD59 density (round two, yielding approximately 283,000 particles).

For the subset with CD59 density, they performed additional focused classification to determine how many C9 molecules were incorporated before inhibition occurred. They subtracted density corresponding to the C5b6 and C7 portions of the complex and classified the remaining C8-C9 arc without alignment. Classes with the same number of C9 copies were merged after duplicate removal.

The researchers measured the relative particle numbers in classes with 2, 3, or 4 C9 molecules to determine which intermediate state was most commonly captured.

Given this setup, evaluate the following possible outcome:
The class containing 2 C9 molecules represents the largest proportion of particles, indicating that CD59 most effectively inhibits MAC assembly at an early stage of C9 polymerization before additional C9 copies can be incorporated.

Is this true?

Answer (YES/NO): NO